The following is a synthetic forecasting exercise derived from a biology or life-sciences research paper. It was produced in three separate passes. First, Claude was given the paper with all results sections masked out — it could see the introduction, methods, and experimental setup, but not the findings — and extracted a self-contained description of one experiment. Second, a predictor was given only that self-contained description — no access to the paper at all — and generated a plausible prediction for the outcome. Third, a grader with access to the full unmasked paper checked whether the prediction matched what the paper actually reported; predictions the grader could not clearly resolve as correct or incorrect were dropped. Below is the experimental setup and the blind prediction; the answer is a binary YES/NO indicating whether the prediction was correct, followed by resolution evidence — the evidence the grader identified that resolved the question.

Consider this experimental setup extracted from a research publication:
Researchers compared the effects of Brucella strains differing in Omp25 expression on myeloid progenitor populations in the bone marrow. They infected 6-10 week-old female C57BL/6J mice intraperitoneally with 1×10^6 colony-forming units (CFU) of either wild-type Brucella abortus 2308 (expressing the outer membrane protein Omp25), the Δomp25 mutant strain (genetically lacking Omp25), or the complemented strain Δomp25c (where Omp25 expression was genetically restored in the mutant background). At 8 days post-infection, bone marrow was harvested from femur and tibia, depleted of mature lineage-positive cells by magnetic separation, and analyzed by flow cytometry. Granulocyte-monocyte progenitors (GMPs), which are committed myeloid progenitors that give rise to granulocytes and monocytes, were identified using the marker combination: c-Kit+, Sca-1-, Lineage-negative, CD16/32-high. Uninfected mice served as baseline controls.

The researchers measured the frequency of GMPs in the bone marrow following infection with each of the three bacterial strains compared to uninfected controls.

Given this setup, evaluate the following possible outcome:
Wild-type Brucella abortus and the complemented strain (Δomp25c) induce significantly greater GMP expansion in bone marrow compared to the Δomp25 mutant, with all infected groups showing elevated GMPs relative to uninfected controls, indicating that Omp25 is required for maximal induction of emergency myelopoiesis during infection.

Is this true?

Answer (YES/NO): NO